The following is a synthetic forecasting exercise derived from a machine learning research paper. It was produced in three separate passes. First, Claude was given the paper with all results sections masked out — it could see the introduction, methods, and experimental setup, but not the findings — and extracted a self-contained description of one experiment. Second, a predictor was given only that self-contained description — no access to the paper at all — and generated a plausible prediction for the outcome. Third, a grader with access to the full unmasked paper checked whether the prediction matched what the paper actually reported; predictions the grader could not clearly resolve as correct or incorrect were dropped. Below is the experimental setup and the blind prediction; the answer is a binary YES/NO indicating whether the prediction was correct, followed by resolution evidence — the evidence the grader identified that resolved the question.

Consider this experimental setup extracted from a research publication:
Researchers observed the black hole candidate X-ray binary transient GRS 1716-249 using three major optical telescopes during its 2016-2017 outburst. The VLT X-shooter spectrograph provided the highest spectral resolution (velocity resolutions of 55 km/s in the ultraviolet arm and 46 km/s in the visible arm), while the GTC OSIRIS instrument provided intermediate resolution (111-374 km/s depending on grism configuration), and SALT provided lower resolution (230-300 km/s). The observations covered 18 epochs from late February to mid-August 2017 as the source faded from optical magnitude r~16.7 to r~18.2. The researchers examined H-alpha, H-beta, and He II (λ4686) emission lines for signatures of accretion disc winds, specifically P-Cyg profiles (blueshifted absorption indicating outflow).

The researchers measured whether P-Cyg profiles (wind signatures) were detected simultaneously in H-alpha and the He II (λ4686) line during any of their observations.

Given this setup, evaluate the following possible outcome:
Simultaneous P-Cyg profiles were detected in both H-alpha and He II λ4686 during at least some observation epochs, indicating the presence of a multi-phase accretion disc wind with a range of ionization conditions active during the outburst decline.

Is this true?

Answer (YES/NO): YES